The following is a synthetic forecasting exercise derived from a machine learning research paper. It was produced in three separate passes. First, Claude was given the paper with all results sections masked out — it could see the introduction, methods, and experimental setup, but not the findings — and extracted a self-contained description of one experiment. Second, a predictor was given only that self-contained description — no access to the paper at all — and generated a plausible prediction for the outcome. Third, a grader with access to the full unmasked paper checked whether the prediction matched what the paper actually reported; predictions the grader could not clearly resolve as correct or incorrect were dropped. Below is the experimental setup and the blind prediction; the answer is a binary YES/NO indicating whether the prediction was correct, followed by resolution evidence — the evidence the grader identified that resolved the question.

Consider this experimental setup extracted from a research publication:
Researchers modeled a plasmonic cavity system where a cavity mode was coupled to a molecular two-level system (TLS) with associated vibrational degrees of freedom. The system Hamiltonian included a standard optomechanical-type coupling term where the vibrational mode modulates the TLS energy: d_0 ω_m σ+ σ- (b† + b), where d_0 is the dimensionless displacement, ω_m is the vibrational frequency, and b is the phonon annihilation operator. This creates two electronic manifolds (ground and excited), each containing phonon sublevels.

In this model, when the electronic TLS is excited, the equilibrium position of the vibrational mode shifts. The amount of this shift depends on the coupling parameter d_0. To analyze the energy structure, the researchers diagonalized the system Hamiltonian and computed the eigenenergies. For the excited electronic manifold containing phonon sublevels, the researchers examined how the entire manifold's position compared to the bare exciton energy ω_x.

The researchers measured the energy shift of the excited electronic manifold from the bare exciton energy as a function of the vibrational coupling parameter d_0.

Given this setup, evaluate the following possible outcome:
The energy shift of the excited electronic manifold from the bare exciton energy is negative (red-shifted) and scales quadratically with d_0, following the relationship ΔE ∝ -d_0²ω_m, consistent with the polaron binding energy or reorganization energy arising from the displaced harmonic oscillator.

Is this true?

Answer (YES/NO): YES